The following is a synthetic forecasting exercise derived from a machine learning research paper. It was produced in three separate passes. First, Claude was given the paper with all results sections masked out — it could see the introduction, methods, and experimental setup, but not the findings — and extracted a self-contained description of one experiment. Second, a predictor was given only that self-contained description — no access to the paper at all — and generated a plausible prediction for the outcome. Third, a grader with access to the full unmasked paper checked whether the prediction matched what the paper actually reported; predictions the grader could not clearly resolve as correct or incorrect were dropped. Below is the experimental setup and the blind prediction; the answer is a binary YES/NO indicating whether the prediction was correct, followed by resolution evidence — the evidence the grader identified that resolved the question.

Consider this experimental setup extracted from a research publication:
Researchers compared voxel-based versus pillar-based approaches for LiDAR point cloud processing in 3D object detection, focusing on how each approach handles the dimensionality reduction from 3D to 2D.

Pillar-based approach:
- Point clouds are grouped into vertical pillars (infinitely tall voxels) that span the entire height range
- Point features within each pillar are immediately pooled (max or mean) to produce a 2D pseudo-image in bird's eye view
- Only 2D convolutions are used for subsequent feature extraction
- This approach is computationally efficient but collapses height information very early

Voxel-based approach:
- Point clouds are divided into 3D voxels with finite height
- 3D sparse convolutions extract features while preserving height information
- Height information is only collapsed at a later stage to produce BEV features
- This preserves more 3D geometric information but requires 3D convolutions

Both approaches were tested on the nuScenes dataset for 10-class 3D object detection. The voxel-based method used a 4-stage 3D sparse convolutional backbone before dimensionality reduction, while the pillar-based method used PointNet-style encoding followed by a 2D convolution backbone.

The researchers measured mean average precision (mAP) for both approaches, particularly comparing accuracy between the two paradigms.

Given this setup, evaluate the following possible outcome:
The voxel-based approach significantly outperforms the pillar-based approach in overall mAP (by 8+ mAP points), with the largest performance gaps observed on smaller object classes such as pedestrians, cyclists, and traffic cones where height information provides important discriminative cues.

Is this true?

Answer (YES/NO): NO